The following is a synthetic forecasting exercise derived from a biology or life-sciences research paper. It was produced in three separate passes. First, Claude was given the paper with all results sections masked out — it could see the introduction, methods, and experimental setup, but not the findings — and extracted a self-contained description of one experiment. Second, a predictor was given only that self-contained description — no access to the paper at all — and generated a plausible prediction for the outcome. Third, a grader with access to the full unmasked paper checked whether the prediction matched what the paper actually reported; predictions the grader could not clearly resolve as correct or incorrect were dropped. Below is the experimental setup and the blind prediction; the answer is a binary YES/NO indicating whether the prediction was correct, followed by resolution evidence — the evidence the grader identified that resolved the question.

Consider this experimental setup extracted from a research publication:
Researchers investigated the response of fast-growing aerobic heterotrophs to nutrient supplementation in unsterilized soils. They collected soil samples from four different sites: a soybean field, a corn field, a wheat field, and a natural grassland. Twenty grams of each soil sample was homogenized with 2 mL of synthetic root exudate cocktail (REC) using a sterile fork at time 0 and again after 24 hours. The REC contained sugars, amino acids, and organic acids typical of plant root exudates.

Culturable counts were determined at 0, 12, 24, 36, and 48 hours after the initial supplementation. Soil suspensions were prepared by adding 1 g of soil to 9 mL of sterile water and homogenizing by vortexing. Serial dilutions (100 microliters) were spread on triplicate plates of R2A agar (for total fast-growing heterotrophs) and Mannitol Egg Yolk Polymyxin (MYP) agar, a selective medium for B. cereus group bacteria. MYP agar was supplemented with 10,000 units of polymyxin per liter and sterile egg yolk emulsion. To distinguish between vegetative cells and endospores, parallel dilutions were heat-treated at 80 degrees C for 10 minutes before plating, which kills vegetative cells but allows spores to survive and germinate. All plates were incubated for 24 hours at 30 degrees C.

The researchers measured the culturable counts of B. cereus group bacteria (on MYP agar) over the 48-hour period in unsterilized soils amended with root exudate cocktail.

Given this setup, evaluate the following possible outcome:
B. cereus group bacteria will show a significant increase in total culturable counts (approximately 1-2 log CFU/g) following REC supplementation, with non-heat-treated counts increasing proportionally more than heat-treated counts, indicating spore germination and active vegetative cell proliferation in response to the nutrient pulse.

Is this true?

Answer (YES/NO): NO